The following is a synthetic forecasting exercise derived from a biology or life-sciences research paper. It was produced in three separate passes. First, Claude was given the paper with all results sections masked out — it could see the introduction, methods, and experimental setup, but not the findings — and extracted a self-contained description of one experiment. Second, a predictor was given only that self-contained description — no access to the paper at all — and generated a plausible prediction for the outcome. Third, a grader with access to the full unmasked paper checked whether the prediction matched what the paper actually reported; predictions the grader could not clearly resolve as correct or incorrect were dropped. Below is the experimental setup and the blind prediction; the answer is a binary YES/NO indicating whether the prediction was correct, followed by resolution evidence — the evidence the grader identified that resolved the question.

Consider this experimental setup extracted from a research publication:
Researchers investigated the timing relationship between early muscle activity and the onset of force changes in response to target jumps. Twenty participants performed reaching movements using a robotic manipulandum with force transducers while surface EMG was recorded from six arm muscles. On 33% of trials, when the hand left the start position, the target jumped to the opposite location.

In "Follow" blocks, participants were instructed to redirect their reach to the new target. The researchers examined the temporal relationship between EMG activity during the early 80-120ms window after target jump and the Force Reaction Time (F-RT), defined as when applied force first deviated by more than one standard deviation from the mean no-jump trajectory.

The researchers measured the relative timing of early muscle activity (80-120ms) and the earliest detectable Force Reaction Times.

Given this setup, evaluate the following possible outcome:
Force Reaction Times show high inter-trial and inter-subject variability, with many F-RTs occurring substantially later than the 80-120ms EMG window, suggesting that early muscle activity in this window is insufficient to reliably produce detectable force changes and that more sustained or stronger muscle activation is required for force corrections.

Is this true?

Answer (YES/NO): NO